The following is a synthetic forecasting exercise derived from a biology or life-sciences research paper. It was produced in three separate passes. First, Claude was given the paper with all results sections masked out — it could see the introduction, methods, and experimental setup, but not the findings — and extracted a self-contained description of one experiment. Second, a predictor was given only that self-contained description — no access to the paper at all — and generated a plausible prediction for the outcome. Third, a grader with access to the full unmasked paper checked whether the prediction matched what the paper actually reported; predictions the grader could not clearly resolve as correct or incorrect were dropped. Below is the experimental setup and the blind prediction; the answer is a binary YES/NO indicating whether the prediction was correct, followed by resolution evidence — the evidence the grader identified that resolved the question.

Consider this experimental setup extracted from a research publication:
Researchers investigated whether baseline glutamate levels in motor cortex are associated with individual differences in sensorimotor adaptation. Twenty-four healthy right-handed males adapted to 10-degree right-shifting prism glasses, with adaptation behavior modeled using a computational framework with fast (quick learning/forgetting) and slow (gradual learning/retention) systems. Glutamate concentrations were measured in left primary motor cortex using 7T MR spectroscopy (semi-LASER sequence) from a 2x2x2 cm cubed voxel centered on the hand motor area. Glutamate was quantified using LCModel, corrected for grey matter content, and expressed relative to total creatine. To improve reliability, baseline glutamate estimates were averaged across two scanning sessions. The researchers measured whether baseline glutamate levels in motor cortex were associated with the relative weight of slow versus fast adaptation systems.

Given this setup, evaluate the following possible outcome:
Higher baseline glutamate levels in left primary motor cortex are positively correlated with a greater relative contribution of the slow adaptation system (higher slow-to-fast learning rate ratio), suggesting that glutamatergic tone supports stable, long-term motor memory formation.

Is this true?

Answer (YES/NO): NO